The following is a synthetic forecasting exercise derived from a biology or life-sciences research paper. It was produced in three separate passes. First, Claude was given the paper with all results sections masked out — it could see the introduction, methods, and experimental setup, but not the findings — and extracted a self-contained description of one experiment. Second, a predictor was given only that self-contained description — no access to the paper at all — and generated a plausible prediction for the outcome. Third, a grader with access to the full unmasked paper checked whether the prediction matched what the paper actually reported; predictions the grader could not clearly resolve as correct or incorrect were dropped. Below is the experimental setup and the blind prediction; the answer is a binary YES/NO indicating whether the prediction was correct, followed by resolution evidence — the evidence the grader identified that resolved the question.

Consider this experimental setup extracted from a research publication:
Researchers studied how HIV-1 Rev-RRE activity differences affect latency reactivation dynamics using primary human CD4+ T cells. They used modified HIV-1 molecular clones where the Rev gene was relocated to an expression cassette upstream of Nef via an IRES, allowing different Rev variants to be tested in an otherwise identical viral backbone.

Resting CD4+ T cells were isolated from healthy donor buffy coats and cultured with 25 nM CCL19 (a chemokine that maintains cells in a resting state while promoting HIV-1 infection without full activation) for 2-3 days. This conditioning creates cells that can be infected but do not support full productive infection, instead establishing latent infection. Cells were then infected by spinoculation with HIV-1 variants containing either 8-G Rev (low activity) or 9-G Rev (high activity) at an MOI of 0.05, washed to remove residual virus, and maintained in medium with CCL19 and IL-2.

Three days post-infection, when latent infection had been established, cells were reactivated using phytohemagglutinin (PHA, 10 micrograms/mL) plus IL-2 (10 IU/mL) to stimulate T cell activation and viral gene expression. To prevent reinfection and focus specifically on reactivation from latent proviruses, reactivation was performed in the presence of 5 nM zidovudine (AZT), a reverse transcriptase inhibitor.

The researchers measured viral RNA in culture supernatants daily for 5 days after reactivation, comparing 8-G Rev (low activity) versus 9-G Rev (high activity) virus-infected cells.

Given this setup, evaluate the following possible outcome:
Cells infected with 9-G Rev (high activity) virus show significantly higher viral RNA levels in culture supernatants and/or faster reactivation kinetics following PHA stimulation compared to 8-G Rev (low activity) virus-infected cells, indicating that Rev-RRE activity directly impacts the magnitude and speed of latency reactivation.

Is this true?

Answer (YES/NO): YES